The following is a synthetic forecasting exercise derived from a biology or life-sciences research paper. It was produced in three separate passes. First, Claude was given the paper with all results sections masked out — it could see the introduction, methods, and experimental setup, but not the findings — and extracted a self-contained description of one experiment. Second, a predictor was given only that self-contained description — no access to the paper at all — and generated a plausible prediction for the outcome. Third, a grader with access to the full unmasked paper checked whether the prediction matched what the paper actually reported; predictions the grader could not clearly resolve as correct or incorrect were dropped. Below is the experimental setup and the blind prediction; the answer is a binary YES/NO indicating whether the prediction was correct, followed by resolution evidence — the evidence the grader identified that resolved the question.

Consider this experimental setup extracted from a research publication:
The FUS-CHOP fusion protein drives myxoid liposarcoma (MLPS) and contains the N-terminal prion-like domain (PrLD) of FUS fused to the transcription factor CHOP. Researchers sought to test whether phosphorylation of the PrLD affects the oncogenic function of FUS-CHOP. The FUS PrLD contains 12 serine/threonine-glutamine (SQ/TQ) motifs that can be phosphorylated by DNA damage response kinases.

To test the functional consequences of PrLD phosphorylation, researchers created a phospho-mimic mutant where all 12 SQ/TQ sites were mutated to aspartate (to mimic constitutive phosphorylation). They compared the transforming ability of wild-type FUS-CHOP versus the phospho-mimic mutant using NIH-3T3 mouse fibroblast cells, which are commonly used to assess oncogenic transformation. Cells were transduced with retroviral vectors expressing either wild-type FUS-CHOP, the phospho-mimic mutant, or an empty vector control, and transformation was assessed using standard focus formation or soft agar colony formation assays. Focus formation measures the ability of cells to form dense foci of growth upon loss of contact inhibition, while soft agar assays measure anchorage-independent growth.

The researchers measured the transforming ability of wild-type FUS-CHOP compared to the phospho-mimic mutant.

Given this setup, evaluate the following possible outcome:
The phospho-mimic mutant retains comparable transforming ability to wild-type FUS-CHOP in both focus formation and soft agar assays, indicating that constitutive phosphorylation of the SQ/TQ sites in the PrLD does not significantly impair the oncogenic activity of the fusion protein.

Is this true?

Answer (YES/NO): NO